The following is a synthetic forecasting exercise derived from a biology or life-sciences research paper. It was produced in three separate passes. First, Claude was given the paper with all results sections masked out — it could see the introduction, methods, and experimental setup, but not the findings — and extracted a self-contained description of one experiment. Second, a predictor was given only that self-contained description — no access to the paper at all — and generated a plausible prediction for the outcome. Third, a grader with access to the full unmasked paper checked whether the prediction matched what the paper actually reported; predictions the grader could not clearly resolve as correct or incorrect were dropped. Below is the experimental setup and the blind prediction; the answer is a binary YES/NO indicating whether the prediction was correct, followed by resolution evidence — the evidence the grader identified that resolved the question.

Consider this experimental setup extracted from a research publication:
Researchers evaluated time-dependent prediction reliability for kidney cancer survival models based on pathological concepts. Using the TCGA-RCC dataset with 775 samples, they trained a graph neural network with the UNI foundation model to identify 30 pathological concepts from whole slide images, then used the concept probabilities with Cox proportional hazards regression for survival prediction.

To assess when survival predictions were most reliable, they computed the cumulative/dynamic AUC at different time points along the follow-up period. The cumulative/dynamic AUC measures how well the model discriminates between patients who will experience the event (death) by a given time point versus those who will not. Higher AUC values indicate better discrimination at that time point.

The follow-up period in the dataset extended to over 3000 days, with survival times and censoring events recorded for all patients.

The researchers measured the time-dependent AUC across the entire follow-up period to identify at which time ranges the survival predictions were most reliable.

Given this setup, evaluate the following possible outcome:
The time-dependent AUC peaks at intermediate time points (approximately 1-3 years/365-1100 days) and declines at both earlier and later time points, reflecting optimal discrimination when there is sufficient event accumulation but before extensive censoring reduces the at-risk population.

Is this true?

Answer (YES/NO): NO